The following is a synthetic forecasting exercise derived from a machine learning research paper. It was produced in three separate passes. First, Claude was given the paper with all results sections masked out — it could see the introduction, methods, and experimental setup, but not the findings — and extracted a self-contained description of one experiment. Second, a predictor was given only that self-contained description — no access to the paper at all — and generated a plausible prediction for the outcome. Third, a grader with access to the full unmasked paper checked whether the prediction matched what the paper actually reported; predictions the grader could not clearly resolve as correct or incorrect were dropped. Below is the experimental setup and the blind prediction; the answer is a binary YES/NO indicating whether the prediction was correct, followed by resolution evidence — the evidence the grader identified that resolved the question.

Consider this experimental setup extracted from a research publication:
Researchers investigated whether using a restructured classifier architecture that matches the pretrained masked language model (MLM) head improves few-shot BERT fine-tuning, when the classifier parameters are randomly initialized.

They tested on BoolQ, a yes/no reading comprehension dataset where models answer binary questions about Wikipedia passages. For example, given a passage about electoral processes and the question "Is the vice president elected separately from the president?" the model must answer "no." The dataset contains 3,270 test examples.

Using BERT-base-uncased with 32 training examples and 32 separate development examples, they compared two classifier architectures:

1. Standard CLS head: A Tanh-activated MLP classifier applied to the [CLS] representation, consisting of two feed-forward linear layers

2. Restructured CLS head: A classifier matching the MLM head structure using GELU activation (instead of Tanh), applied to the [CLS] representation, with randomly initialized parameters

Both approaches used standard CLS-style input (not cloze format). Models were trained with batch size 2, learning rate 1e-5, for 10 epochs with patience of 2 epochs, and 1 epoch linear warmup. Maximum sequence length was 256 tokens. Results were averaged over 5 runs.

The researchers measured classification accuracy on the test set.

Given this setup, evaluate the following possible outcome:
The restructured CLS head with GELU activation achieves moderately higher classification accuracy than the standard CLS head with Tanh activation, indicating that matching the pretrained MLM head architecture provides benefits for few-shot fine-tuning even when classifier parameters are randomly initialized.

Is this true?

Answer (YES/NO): NO